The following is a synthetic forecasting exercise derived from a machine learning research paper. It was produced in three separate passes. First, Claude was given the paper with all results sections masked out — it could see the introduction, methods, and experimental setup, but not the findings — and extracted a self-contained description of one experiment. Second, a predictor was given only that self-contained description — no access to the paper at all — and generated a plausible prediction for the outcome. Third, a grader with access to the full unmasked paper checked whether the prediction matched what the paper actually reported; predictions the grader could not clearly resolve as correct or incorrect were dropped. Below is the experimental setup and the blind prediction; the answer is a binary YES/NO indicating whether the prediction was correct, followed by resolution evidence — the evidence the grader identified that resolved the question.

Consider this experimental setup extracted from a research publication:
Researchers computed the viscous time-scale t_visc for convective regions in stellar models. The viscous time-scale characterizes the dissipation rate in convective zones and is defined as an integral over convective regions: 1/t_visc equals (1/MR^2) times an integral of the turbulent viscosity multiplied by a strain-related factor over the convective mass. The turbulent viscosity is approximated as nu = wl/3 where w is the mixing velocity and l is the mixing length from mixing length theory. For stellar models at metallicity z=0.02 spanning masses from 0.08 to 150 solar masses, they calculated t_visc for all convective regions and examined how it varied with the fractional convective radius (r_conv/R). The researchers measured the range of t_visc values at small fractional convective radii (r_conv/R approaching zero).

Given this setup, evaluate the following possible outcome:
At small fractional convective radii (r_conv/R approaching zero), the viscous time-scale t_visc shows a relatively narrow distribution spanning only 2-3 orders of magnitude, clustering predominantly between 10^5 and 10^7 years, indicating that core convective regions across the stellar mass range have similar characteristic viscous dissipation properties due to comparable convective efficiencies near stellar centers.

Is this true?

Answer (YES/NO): NO